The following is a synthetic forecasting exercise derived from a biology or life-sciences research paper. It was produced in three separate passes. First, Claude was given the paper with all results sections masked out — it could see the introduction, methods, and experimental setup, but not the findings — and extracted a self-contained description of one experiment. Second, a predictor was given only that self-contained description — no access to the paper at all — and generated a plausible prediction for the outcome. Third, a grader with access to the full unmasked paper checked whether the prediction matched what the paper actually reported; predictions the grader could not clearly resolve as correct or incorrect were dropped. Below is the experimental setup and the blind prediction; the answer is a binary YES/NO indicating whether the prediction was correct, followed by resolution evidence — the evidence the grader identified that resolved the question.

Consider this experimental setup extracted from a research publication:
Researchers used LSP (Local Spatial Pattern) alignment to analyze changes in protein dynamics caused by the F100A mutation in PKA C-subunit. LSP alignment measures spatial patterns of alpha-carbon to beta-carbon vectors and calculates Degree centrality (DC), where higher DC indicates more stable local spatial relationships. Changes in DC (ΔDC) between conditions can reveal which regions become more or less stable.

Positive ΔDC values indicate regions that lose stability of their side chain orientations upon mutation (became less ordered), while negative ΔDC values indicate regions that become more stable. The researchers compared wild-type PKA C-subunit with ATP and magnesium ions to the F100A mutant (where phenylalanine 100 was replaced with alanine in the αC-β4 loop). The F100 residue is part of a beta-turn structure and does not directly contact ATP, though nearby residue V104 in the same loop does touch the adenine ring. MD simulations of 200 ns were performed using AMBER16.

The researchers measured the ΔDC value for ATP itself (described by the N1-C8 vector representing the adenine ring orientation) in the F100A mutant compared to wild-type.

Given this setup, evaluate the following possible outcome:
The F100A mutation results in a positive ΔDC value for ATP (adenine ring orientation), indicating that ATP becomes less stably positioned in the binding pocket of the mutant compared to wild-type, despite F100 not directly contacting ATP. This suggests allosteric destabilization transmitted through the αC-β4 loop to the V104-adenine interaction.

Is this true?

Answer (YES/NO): YES